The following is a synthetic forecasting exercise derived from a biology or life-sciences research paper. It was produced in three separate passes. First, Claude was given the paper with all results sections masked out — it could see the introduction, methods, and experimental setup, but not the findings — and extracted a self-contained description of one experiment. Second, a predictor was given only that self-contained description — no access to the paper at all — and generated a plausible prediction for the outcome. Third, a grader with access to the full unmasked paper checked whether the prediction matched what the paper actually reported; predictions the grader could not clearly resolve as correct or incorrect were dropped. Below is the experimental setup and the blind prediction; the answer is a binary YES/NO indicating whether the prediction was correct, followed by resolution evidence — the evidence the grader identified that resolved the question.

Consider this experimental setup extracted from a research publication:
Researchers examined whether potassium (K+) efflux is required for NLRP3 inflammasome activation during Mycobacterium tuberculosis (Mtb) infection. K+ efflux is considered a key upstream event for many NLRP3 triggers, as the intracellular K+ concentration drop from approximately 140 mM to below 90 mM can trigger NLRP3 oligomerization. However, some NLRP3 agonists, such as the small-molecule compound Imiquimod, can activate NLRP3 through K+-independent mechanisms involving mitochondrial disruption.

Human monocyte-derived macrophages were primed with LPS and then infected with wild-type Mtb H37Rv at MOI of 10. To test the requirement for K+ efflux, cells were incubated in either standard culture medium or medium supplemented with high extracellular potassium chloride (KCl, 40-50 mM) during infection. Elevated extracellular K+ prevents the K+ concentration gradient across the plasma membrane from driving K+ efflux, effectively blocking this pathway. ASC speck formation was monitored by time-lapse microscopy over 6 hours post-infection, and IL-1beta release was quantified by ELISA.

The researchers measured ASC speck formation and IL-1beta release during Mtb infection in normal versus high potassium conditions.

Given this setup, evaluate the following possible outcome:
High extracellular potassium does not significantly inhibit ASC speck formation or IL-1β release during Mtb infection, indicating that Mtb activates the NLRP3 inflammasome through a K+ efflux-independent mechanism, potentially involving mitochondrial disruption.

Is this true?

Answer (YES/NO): NO